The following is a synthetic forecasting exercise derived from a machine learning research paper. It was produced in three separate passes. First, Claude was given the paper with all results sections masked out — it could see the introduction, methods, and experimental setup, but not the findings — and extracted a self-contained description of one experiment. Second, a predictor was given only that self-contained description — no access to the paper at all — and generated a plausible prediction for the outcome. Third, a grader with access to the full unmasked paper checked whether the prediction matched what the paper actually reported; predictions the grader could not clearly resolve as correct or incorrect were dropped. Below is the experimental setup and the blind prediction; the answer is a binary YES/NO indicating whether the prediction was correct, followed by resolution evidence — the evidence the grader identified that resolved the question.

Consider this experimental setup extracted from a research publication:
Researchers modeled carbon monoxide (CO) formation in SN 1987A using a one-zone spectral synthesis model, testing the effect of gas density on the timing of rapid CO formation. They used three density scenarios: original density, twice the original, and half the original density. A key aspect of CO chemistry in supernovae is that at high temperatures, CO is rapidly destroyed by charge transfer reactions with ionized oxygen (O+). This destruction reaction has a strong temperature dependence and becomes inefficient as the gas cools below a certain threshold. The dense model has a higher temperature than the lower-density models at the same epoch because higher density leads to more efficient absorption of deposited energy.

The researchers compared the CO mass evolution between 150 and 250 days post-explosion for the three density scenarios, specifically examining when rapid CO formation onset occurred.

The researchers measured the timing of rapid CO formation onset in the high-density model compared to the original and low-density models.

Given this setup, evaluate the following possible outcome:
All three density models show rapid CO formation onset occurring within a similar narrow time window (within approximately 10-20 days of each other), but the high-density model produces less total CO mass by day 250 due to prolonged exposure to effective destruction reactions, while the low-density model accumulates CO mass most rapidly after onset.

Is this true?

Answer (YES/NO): NO